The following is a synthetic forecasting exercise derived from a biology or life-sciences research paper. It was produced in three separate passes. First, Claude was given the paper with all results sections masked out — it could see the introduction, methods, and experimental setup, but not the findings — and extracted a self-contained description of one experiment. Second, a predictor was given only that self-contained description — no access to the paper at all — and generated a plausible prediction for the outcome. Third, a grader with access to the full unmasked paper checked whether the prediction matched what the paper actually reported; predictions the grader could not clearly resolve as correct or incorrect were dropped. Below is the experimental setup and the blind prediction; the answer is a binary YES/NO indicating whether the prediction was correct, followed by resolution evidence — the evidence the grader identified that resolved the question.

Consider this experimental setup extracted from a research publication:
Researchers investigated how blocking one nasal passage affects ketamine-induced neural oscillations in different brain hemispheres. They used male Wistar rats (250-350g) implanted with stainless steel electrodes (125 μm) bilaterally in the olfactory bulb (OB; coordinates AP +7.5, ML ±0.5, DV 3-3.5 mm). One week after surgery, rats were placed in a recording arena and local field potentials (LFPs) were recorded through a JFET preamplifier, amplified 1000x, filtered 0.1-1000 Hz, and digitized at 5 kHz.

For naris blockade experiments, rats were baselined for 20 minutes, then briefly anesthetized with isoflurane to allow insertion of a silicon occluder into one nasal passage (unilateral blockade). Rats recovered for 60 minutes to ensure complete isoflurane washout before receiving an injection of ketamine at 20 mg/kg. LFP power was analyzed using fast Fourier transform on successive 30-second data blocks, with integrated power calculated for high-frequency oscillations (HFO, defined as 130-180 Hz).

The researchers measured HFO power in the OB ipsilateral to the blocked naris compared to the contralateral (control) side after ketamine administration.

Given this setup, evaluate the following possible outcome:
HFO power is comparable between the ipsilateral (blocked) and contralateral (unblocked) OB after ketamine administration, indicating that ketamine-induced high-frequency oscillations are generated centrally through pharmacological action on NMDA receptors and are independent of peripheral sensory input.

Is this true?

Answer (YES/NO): NO